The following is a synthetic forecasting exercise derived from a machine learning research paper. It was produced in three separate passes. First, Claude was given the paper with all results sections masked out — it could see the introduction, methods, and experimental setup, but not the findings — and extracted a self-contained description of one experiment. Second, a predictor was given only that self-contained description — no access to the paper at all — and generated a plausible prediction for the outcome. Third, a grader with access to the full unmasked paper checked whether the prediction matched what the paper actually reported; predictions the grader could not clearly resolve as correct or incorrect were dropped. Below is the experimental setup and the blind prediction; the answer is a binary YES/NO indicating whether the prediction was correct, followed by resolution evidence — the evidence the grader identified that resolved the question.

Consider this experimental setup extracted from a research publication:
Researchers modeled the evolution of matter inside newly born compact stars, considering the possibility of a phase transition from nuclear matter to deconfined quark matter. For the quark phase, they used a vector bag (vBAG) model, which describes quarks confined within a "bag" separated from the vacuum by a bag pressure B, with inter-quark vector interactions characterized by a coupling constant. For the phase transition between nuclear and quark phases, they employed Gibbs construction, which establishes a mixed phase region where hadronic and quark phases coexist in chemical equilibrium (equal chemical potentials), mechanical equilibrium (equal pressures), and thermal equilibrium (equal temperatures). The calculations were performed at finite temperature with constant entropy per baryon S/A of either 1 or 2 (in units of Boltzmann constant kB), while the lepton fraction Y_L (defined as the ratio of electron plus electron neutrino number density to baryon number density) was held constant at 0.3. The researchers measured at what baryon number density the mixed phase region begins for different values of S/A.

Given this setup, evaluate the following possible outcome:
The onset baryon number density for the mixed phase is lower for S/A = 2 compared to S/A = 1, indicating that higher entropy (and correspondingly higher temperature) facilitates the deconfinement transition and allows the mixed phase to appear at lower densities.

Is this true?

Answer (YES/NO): YES